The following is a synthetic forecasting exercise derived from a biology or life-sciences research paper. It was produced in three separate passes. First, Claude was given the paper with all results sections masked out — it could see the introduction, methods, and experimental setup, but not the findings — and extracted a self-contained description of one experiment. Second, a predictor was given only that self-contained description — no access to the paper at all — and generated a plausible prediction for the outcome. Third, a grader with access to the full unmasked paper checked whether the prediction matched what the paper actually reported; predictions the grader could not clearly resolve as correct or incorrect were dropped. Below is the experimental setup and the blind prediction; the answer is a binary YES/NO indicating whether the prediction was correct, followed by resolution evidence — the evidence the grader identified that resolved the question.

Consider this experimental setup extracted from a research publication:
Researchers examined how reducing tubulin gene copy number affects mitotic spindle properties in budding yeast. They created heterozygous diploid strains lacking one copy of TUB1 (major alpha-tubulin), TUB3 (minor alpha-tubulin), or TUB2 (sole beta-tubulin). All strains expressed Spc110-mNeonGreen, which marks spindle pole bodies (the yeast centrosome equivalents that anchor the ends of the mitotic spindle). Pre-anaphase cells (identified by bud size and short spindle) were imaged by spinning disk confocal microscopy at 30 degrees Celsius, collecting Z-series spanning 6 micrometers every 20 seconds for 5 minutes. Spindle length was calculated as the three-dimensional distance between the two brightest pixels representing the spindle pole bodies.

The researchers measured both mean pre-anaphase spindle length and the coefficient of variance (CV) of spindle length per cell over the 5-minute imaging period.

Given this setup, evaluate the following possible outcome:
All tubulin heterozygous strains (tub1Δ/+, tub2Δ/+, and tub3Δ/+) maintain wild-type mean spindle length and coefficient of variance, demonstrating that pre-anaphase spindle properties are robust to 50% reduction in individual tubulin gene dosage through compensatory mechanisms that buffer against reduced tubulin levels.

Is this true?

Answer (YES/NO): NO